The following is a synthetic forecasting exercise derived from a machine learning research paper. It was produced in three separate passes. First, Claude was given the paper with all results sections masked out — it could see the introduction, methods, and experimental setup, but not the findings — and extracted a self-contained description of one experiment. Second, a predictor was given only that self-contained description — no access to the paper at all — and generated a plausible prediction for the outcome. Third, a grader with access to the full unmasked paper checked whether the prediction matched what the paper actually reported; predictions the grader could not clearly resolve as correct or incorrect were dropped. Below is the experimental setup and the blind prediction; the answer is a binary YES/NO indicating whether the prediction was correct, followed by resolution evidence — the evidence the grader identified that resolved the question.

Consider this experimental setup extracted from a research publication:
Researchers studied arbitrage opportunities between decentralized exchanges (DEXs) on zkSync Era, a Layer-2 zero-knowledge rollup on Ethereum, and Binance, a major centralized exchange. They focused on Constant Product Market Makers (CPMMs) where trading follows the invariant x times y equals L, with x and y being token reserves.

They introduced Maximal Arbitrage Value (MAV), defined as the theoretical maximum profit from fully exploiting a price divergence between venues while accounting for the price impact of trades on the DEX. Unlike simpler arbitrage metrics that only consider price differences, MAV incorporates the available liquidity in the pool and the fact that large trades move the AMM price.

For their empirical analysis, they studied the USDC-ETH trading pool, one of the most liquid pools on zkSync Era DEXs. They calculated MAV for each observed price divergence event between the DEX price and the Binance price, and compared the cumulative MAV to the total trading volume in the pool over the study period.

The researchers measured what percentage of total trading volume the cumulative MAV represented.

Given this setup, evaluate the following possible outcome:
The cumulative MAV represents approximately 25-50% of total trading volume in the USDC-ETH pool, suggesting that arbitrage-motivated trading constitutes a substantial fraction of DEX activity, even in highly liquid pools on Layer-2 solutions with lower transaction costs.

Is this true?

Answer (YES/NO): NO